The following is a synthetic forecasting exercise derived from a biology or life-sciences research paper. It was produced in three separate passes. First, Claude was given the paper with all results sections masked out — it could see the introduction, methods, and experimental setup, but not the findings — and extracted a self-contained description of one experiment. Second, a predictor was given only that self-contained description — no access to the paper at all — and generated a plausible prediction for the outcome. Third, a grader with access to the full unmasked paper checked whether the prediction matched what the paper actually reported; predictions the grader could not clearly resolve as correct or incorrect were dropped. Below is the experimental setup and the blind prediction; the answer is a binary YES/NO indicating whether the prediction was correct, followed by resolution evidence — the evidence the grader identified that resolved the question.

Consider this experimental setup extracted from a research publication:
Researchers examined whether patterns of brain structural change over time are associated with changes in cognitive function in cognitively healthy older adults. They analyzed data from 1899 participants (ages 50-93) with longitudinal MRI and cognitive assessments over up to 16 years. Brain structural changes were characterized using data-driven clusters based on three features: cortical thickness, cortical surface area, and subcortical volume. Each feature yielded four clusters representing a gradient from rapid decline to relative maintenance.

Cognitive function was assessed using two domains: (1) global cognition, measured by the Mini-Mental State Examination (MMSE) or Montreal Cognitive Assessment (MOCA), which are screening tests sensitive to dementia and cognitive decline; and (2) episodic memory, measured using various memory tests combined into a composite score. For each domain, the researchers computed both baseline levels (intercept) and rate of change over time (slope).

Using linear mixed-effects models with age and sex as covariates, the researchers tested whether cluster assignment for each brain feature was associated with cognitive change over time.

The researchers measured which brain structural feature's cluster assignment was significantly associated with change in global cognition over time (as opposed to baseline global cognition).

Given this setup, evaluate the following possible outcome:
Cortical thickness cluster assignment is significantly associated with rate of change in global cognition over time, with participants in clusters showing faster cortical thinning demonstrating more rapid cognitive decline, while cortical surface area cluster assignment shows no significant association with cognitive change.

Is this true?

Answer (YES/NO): NO